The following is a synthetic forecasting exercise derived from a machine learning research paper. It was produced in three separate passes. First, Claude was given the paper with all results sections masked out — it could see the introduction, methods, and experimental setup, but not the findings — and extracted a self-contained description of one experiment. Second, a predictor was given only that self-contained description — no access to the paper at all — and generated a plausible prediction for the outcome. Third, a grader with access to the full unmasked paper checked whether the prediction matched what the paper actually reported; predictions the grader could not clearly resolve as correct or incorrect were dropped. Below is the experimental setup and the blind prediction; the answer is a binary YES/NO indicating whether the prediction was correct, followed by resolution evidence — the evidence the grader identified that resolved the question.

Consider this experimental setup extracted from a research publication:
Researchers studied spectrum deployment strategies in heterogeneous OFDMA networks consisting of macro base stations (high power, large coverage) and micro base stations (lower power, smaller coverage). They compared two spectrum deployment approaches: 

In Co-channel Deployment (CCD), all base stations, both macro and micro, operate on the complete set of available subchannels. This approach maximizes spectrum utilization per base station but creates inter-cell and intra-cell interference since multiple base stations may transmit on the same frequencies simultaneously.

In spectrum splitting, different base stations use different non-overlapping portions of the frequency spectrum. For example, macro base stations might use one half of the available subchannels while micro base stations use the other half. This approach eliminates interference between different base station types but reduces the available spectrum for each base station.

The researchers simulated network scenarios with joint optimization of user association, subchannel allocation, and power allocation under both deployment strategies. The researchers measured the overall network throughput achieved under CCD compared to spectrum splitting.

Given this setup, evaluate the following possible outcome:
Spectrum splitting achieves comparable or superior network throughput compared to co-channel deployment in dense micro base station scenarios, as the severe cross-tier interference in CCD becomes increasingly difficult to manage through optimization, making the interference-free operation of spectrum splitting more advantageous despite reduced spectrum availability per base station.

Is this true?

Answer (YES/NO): NO